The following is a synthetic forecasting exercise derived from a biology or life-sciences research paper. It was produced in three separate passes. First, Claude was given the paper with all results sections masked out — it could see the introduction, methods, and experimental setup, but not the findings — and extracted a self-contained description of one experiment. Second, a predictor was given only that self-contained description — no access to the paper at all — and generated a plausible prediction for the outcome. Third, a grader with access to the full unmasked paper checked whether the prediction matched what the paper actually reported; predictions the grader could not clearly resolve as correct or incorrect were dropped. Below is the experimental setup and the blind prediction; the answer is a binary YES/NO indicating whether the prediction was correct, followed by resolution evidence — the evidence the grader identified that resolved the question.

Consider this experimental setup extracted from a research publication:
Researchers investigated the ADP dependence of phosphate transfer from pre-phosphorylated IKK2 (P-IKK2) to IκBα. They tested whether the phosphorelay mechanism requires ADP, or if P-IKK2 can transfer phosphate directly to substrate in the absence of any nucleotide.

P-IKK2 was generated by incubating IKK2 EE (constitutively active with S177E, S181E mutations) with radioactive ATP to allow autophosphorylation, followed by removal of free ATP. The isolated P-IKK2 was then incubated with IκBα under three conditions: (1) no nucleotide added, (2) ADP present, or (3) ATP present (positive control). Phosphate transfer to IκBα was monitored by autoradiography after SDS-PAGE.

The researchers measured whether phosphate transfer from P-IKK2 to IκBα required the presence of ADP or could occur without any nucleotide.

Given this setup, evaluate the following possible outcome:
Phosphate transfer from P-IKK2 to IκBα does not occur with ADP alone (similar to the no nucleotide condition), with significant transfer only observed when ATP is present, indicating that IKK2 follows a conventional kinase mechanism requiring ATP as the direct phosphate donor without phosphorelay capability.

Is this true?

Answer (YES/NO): NO